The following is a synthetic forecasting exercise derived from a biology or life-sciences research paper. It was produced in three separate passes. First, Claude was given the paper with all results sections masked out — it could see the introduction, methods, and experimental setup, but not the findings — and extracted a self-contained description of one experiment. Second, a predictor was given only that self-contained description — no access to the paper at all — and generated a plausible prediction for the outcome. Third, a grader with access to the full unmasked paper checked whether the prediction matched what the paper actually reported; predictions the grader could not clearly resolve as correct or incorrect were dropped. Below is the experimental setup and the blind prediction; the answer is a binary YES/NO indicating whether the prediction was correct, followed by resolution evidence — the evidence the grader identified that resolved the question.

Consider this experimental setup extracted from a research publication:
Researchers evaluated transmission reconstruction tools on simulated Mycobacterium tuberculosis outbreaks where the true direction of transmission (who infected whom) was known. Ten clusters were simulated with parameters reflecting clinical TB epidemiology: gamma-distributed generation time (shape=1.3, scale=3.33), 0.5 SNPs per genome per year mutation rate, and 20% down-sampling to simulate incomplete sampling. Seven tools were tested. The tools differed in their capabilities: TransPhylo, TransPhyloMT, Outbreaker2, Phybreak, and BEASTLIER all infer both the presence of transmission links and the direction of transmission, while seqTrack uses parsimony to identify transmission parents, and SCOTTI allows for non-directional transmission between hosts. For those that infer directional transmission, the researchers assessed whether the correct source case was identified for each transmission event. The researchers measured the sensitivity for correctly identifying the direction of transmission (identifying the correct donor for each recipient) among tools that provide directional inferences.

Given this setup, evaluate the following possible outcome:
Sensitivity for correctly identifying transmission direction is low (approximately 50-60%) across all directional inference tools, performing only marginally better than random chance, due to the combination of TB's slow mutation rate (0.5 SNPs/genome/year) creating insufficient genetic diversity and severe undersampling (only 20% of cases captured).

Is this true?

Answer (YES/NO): NO